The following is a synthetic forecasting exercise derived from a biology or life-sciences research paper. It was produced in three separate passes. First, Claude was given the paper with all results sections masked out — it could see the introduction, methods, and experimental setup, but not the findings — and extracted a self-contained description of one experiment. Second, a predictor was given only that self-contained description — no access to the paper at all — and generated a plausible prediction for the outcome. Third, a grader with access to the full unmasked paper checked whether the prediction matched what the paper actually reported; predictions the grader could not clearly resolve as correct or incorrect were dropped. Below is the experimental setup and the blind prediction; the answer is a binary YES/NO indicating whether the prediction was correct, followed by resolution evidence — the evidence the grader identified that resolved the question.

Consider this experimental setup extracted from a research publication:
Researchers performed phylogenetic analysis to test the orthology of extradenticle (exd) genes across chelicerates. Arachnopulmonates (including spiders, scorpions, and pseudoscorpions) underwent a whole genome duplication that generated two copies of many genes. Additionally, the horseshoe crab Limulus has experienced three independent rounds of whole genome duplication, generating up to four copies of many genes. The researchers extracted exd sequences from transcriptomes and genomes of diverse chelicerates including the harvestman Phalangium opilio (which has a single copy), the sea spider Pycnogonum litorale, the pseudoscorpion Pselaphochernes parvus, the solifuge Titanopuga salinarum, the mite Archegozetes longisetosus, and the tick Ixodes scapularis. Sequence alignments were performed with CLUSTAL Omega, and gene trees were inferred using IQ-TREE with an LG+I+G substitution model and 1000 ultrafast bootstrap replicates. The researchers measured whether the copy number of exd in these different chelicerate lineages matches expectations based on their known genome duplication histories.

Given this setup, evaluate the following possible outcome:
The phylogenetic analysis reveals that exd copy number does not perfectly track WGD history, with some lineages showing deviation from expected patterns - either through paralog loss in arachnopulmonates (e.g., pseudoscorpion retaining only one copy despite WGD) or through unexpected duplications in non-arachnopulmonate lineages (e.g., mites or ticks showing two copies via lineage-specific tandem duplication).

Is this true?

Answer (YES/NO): NO